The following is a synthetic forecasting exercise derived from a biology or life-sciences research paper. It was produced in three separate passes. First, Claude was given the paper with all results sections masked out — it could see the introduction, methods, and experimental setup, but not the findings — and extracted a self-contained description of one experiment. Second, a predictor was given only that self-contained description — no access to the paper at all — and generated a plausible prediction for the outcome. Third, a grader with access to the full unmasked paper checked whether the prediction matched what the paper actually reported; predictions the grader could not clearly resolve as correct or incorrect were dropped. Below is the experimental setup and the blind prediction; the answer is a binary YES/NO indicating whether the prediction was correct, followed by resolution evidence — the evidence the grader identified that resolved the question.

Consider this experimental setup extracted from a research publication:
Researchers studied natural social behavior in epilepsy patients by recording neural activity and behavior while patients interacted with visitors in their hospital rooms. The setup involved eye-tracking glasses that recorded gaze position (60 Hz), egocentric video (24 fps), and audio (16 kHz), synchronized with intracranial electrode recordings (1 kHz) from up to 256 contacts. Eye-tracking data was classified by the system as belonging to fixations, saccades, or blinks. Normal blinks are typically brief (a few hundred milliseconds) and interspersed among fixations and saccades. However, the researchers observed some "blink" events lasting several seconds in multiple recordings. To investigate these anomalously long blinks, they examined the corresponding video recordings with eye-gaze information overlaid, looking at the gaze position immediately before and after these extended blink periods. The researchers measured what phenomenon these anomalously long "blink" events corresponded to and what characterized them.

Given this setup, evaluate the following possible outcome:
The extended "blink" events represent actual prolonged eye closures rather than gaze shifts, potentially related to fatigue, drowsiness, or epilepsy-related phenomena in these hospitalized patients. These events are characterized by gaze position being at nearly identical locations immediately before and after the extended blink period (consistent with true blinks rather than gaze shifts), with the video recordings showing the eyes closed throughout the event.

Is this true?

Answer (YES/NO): NO